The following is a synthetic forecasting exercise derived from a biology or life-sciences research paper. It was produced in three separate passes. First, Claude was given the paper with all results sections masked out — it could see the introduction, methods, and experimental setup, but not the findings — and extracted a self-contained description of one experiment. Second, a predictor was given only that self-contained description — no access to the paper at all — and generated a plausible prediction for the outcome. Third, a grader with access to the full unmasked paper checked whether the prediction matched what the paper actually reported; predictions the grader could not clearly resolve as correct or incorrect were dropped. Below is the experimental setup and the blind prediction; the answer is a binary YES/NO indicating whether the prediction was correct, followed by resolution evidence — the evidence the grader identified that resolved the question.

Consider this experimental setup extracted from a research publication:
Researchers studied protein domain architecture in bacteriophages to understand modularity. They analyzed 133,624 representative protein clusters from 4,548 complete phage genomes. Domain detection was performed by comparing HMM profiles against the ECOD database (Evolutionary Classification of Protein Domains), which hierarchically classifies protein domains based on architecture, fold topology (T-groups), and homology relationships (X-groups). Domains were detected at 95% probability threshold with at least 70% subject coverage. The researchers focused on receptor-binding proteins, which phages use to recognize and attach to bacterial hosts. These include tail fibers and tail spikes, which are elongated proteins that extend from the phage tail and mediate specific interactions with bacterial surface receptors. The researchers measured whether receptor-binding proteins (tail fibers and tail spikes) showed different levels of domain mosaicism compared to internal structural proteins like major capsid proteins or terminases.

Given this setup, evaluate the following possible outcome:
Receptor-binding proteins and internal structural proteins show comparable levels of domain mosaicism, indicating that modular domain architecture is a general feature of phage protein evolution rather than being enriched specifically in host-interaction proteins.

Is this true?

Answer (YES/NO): NO